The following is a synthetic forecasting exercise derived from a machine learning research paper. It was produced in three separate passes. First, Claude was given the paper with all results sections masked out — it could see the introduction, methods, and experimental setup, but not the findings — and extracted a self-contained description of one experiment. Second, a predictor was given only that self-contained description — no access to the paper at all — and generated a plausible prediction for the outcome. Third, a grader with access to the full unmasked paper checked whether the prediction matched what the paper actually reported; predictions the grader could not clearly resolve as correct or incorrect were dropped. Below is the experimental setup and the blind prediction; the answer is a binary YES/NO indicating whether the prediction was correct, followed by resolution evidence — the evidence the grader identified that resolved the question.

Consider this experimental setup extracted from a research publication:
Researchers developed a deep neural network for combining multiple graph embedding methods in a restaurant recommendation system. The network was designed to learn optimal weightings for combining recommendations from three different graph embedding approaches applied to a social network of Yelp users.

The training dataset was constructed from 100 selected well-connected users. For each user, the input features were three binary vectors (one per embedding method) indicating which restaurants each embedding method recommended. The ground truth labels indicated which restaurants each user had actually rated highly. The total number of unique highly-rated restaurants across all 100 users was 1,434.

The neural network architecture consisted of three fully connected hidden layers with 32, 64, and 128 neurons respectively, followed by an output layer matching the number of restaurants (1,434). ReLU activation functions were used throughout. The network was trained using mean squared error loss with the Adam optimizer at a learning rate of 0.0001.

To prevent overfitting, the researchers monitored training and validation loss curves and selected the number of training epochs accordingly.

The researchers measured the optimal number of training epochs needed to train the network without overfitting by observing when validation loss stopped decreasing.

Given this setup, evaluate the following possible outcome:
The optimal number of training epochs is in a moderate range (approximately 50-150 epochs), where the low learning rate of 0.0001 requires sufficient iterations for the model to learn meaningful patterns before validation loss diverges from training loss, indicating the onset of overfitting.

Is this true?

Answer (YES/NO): NO